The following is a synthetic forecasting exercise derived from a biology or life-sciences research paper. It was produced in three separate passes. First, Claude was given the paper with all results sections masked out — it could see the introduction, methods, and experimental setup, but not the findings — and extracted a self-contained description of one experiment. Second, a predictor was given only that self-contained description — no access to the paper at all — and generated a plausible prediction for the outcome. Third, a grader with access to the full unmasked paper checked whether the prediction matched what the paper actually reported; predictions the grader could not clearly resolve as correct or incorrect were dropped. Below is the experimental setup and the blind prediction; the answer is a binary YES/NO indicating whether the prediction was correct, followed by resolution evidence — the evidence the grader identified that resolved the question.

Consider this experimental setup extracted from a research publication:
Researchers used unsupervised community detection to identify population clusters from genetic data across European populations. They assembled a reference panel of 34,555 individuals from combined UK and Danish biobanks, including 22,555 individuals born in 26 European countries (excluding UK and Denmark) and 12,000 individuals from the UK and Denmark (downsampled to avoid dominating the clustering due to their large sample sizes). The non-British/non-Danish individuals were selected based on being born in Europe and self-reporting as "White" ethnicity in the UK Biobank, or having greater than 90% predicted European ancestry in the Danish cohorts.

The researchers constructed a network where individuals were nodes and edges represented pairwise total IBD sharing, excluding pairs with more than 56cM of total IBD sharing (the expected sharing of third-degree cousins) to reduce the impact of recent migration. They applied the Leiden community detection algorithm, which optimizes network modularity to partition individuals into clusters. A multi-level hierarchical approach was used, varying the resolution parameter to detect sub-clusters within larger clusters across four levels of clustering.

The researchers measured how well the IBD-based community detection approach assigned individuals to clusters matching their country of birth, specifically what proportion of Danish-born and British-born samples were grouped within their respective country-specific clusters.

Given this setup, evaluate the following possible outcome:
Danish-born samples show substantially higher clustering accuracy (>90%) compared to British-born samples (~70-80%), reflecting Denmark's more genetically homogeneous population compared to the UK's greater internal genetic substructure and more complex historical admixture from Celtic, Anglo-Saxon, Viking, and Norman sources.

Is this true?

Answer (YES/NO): NO